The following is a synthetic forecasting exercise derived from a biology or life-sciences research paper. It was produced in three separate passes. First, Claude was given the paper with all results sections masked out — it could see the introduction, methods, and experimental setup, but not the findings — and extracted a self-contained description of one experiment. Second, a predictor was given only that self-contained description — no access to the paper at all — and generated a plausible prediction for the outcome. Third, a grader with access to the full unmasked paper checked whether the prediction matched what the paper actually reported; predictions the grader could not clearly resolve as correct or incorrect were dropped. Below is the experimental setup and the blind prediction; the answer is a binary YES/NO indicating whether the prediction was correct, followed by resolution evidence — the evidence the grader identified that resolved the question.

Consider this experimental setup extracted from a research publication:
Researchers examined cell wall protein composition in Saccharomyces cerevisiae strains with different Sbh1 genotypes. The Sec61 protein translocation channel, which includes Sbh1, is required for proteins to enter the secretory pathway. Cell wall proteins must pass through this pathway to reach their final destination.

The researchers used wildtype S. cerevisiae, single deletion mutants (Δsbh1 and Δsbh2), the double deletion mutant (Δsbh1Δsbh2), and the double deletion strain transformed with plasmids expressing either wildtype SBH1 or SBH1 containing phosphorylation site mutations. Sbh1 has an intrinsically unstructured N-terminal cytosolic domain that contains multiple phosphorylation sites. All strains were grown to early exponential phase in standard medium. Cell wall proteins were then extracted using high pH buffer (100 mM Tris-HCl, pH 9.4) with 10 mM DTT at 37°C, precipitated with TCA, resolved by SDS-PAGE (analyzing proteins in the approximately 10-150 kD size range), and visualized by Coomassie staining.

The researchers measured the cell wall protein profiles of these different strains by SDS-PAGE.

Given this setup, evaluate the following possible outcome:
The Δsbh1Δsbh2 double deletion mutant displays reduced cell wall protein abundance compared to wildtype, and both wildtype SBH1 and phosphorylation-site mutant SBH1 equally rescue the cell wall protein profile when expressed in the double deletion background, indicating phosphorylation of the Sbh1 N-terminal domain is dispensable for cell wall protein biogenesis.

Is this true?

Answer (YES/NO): NO